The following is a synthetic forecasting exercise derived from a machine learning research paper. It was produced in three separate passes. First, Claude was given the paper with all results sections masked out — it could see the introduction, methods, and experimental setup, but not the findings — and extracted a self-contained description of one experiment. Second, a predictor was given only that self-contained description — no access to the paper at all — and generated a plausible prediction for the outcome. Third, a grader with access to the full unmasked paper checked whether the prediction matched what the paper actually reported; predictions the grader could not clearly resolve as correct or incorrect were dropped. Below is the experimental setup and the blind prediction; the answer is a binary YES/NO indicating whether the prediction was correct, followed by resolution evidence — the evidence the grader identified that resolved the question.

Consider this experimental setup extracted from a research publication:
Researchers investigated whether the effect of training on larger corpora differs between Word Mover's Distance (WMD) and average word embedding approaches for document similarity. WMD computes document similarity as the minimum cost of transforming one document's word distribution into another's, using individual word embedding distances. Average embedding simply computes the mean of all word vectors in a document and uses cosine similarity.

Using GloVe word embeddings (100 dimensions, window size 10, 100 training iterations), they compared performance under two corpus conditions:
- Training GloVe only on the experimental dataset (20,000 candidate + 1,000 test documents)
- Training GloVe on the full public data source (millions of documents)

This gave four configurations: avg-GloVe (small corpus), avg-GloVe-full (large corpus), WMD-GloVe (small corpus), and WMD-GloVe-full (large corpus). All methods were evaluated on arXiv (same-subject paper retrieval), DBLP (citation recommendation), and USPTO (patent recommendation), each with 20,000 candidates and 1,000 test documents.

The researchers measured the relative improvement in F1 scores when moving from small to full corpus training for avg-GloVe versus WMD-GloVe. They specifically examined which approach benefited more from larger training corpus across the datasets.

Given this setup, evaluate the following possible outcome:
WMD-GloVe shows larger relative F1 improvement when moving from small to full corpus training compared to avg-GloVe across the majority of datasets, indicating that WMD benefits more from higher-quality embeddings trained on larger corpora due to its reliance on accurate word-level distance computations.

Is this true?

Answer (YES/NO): NO